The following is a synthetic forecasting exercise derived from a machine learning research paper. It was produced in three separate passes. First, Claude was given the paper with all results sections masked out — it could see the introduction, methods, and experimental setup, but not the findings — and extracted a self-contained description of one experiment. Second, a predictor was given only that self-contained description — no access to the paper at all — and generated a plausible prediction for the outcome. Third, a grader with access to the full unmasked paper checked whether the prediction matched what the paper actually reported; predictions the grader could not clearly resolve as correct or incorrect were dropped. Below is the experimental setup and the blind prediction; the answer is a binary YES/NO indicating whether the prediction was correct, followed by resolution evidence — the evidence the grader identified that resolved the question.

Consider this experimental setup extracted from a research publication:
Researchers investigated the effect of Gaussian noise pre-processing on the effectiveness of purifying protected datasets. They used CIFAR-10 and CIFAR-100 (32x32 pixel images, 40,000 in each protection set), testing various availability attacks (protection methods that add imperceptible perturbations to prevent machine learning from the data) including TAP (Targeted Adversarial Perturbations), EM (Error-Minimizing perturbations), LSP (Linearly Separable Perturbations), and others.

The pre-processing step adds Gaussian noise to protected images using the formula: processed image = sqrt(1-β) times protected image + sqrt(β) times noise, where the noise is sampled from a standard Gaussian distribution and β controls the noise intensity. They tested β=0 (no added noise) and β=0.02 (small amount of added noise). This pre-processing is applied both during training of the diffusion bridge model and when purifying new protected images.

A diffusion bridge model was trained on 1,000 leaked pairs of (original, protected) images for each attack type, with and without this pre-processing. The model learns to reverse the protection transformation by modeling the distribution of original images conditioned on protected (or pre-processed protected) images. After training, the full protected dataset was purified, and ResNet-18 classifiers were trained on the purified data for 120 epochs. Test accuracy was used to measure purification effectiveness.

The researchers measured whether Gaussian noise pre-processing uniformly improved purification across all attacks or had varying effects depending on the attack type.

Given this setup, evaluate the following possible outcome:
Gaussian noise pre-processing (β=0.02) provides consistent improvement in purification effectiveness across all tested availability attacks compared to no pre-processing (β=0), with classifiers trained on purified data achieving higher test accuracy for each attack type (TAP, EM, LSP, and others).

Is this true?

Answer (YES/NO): NO